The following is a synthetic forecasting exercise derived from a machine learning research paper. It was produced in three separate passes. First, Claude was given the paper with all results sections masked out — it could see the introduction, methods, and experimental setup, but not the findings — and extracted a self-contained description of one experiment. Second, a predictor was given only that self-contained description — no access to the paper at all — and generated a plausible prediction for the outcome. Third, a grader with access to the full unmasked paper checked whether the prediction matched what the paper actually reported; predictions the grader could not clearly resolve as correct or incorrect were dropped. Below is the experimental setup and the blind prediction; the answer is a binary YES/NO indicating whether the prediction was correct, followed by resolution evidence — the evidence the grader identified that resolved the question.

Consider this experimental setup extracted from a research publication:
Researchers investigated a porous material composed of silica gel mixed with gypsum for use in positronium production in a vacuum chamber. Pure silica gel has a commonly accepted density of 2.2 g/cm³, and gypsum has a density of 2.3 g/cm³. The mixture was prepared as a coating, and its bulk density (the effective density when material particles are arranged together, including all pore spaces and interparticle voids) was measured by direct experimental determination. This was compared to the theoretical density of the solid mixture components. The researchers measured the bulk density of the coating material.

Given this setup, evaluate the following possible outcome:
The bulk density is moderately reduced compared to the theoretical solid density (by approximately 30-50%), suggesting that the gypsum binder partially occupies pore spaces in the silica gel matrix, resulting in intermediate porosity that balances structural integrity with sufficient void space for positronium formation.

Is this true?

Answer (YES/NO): NO